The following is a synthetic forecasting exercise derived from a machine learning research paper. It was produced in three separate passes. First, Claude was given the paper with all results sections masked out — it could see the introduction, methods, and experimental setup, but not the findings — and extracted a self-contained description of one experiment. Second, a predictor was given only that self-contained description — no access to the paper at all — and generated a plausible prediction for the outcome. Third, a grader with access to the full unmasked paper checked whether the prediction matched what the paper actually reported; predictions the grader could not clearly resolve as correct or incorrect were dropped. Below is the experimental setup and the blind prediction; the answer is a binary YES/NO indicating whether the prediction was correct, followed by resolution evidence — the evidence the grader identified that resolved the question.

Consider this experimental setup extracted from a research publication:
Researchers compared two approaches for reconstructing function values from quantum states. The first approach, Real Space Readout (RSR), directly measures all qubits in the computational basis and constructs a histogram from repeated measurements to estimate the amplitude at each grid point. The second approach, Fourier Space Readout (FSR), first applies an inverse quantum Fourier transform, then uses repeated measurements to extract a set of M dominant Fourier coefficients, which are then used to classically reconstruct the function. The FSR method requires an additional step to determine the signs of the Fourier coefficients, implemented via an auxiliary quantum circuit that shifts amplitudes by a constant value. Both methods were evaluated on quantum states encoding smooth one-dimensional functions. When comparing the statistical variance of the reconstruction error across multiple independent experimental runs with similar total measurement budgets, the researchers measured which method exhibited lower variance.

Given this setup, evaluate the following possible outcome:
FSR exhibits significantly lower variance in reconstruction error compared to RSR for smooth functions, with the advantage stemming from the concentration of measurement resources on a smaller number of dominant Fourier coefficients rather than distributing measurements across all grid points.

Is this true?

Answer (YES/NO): NO